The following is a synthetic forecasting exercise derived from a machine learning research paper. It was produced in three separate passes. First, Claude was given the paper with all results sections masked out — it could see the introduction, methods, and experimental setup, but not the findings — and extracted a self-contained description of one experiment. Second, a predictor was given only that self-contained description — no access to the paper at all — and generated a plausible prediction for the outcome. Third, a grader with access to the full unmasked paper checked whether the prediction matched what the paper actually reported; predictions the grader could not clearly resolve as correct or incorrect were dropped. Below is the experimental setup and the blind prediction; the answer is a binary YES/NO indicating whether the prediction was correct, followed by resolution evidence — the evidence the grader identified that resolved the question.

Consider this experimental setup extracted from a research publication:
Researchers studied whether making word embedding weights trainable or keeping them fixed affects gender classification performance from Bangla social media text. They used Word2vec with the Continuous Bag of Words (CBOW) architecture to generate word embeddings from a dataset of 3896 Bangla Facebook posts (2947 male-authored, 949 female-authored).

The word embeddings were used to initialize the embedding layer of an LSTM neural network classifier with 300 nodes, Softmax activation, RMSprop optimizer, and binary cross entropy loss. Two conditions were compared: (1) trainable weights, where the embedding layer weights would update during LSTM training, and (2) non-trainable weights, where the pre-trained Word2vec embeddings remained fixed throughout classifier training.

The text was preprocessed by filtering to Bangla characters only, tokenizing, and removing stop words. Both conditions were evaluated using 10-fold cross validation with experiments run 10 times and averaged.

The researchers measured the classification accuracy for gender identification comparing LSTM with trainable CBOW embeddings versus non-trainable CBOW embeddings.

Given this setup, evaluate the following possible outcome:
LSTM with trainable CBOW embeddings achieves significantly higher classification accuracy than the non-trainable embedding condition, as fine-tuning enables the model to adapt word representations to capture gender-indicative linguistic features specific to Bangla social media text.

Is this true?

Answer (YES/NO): NO